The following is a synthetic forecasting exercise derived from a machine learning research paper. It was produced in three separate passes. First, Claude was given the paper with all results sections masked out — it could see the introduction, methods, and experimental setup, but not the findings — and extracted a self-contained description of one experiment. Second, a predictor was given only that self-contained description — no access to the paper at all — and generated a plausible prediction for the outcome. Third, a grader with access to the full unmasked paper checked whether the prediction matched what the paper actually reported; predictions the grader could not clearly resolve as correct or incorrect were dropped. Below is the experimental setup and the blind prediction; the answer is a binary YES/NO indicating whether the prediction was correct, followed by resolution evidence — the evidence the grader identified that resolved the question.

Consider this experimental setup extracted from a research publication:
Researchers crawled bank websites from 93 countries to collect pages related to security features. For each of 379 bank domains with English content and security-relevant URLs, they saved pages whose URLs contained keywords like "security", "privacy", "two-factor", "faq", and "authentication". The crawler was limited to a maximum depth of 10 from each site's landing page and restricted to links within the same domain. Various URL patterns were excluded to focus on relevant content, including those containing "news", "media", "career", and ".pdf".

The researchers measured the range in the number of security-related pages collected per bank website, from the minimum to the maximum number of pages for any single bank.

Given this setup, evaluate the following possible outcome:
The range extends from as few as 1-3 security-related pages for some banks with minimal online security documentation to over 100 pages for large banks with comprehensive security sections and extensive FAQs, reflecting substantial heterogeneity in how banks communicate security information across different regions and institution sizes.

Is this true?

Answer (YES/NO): NO